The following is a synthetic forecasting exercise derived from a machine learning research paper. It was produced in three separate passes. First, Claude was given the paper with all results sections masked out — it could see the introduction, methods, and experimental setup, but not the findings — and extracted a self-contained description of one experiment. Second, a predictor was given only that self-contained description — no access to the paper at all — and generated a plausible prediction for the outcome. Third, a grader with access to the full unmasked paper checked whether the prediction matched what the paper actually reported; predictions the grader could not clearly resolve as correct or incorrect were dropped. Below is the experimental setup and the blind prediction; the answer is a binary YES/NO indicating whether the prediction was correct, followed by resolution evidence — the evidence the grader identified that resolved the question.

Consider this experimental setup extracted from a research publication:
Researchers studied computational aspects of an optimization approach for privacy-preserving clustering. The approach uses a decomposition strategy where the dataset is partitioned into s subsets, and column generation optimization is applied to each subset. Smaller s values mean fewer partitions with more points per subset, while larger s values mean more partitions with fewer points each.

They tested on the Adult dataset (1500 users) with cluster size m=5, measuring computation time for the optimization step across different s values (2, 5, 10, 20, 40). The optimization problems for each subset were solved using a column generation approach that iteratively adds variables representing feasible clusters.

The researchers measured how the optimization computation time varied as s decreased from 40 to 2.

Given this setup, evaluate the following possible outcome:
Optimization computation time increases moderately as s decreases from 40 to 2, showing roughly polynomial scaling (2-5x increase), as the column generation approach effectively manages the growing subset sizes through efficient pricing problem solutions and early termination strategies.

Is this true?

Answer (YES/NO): NO